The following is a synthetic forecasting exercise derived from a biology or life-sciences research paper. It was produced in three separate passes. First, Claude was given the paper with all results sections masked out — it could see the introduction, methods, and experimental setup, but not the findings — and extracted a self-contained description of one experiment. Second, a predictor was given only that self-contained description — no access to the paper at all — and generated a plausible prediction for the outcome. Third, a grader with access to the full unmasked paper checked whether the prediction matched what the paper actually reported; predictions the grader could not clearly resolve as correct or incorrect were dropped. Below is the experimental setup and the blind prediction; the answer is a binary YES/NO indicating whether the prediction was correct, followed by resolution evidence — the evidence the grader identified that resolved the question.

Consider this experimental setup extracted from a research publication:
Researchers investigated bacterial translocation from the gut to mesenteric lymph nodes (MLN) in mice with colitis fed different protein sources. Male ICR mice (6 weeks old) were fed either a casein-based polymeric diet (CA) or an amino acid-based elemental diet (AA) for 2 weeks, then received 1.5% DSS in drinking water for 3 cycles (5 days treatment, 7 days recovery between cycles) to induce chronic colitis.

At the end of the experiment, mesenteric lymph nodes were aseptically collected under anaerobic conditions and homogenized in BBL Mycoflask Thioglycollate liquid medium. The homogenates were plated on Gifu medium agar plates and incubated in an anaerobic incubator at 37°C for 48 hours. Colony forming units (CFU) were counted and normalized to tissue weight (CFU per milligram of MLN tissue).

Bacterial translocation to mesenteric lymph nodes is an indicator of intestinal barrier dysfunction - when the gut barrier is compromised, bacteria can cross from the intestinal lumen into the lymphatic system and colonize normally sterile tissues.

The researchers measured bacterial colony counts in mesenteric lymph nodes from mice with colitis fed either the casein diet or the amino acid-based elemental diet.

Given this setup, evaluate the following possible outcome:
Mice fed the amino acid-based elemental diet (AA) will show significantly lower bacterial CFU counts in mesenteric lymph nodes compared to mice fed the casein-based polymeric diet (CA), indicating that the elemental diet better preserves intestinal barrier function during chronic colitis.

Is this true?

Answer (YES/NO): YES